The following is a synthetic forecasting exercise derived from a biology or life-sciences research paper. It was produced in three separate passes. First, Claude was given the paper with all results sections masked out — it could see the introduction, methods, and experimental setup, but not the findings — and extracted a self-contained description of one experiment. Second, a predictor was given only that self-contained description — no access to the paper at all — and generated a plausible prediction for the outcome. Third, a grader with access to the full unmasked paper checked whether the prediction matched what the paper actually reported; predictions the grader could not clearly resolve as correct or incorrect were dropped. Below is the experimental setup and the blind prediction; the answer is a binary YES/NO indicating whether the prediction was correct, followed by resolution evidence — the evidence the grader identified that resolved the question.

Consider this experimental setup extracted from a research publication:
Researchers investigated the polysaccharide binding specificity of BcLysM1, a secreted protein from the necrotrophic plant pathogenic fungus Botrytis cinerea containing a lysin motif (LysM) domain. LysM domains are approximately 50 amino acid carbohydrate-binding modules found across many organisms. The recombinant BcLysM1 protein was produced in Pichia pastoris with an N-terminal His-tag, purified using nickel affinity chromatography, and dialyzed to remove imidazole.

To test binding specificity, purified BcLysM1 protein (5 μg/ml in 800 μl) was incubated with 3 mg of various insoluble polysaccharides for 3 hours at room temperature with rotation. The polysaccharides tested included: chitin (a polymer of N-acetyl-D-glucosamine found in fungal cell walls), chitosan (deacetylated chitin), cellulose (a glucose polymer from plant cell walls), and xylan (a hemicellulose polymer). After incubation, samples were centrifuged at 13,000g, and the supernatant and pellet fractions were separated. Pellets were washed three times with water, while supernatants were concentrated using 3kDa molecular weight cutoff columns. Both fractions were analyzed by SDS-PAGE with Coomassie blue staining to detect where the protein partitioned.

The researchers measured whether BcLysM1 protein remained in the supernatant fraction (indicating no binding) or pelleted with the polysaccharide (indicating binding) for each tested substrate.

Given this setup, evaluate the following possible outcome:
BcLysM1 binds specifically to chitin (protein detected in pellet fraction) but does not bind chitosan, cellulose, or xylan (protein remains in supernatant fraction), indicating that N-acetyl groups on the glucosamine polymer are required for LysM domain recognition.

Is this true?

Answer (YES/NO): YES